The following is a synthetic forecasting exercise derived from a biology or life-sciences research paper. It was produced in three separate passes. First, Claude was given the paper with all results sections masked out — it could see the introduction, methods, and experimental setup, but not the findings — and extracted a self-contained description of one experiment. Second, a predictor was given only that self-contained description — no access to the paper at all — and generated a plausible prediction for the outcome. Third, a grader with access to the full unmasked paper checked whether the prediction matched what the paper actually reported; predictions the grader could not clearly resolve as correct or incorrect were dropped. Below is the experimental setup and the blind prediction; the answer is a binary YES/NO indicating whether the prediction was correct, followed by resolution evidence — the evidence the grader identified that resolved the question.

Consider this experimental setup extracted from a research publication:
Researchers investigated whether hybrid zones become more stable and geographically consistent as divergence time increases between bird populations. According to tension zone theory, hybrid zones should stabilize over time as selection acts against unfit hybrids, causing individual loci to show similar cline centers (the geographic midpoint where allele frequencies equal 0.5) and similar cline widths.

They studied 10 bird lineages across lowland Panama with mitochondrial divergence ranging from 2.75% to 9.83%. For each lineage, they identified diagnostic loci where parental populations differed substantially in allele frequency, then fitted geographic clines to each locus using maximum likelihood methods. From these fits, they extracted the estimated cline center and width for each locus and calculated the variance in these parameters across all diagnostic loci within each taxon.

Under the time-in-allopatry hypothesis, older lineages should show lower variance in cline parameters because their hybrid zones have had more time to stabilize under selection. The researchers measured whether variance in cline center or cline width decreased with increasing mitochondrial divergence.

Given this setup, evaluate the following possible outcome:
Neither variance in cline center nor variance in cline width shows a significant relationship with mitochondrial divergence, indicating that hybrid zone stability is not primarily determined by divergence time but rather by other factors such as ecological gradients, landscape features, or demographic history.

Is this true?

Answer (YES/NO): YES